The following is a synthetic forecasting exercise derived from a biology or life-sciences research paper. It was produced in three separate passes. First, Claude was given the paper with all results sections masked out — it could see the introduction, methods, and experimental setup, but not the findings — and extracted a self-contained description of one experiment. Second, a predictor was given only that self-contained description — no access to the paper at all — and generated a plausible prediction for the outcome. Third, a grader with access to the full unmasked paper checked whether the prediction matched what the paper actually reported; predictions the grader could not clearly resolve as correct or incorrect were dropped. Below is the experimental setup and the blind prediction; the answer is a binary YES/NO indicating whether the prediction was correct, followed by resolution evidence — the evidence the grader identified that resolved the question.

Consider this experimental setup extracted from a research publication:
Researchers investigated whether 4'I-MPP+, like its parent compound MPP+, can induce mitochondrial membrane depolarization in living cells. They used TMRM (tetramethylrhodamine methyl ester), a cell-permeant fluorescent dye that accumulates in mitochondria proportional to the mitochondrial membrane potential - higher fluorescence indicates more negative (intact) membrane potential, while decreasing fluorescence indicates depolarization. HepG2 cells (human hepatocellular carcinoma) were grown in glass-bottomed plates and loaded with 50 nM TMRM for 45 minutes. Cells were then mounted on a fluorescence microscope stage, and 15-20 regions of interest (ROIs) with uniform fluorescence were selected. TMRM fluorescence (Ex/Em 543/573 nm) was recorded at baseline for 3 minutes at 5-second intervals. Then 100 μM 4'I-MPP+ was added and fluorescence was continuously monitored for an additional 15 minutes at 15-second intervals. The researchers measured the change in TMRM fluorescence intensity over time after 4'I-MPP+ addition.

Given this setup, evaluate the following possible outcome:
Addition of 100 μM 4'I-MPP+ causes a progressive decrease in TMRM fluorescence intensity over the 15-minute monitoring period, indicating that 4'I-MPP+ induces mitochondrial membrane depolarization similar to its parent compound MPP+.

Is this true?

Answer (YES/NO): YES